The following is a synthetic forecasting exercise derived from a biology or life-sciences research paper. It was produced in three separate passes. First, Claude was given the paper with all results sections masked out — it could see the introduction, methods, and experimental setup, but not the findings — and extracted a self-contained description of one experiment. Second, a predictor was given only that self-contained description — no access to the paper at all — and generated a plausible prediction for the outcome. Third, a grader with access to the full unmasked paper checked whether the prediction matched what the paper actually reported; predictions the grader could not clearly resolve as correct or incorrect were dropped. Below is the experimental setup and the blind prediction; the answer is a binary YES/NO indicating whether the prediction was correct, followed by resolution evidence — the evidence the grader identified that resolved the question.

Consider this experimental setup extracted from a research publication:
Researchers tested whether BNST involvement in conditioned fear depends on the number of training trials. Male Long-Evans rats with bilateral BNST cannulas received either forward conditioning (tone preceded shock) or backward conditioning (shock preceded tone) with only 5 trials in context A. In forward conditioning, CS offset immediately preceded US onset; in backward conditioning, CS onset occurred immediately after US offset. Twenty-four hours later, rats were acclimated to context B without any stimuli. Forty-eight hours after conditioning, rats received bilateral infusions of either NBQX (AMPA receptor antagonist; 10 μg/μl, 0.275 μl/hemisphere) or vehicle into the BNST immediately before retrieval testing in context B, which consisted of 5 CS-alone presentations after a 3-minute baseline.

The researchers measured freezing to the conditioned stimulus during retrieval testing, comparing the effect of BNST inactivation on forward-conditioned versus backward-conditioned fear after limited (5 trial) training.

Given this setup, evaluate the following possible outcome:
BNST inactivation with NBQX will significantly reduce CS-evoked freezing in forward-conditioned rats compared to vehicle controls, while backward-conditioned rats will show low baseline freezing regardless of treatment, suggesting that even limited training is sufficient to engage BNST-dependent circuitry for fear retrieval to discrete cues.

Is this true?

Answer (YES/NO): NO